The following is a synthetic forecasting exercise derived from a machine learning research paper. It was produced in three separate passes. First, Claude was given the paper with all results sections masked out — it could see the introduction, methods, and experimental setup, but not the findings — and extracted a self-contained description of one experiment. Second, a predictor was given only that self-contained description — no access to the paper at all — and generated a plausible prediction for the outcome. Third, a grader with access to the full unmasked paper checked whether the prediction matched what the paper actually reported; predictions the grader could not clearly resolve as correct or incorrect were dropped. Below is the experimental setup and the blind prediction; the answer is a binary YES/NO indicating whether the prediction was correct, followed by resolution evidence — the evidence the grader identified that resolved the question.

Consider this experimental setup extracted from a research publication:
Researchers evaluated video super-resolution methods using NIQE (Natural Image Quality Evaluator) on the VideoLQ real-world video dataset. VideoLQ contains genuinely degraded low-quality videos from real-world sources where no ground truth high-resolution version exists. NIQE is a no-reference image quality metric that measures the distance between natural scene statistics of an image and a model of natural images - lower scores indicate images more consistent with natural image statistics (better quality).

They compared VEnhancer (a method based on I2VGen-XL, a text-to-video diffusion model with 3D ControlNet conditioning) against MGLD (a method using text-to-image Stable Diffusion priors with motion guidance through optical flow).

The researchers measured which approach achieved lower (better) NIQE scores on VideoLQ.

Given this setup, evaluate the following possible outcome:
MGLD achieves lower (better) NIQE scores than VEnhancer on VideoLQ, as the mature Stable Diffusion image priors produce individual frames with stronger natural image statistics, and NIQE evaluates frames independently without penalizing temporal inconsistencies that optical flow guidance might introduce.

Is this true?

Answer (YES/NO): YES